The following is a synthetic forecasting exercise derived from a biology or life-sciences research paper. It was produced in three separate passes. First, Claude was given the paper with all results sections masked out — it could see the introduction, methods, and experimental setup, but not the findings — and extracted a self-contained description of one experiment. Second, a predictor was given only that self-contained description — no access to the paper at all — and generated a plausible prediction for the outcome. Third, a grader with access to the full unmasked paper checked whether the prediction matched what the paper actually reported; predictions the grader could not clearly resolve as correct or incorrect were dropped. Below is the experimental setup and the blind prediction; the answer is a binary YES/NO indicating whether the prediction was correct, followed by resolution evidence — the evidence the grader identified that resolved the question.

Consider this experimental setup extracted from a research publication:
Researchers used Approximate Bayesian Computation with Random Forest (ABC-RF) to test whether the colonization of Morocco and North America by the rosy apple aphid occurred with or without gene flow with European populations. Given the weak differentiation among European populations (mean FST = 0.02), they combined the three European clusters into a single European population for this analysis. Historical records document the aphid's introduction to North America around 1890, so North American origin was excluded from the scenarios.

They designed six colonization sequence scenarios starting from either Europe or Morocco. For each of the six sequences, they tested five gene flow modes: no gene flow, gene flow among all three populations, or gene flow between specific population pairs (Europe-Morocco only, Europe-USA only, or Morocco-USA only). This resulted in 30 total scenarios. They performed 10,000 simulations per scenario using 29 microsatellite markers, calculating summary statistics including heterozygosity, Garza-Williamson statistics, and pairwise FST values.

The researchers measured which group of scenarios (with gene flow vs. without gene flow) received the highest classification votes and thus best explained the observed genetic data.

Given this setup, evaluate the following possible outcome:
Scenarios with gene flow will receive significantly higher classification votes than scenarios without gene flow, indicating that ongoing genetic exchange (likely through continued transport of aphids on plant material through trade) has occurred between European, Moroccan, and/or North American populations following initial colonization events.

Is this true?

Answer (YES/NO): YES